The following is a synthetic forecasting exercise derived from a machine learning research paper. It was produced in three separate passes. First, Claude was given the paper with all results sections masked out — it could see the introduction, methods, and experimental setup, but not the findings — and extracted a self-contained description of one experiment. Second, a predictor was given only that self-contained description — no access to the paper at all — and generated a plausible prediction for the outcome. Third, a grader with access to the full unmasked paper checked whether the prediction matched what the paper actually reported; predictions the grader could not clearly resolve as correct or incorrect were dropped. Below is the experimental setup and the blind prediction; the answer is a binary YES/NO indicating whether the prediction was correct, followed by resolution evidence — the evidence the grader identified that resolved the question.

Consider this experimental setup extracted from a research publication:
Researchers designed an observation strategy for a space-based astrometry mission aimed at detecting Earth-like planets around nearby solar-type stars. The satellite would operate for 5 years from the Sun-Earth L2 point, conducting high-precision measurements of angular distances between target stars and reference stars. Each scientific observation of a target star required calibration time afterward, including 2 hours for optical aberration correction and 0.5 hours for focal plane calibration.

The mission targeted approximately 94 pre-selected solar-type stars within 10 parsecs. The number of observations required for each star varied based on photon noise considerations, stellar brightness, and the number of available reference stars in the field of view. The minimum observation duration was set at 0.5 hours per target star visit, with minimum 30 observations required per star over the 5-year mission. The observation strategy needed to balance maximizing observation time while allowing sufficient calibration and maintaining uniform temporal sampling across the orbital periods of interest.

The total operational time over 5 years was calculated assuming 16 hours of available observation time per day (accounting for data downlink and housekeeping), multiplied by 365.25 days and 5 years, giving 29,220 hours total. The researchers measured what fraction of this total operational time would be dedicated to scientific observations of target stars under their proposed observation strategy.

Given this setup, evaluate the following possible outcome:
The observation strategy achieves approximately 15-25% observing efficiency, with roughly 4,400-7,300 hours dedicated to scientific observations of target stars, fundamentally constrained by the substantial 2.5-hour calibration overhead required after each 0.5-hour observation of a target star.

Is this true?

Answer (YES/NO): NO